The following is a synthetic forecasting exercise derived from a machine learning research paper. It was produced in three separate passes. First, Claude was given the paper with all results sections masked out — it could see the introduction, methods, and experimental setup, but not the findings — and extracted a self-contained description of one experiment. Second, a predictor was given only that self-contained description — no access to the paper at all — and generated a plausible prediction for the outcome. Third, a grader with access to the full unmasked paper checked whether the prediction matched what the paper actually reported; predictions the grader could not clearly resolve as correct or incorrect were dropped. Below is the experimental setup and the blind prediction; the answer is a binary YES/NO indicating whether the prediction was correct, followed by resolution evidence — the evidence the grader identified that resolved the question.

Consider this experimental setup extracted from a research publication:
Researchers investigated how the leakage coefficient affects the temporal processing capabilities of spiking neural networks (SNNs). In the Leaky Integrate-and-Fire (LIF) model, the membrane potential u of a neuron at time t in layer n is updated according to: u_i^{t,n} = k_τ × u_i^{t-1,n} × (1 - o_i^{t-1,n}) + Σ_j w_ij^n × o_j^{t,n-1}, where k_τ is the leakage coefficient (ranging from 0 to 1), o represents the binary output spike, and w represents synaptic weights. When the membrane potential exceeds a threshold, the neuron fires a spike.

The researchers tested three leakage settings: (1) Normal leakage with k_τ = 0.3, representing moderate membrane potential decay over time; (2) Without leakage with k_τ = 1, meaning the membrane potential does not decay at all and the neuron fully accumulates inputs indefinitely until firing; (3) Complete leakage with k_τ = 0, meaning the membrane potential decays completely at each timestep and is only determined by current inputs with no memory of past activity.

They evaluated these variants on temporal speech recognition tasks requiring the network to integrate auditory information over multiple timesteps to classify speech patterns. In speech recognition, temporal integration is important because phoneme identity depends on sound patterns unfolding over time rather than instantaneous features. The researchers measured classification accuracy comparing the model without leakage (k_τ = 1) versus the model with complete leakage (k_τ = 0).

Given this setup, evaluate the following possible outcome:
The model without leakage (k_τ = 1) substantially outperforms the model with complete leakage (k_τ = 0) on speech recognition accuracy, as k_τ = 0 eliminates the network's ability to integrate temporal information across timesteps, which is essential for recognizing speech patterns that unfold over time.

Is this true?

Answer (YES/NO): YES